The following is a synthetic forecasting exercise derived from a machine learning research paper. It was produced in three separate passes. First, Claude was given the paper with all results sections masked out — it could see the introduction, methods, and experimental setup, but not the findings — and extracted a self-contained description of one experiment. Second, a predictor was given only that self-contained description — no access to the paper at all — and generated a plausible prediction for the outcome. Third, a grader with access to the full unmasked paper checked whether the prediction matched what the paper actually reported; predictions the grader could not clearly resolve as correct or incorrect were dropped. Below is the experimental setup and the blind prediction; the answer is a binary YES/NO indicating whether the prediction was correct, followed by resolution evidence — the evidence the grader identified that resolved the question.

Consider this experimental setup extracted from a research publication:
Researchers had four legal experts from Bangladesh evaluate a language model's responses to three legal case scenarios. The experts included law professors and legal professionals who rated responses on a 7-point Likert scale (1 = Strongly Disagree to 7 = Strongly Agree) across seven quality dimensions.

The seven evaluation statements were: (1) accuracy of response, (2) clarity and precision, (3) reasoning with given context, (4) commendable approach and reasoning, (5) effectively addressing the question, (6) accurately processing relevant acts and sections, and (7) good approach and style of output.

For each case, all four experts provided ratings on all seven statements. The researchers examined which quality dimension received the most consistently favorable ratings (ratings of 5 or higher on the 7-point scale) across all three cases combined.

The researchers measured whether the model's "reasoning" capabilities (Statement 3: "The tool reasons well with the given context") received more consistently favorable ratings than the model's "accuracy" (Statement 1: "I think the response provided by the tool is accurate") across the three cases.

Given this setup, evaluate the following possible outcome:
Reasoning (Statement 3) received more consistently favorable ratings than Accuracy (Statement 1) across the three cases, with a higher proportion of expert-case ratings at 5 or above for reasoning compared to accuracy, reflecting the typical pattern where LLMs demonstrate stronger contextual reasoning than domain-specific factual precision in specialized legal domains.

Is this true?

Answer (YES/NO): YES